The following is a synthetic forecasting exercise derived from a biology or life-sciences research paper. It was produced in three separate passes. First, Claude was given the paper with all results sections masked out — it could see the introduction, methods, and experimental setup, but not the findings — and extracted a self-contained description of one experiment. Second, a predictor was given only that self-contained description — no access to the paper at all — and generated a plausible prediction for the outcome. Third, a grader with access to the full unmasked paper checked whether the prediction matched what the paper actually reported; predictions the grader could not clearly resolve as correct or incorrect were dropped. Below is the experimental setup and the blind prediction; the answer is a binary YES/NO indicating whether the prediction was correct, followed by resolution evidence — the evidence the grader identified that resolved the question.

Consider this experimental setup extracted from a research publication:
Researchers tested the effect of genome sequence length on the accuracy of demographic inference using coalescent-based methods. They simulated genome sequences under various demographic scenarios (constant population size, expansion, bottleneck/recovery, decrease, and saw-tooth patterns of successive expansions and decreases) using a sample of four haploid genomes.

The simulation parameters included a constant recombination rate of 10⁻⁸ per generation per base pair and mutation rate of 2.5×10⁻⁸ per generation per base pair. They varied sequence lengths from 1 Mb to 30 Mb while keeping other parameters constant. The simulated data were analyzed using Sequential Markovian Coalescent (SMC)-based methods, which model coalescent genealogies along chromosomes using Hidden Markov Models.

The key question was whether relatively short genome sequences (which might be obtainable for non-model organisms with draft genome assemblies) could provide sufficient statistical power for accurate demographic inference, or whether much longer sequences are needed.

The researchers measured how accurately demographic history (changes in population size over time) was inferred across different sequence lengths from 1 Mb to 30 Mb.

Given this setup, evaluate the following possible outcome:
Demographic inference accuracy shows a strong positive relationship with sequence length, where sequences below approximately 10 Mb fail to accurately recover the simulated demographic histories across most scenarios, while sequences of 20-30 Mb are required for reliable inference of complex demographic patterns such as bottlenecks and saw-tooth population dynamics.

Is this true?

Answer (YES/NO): NO